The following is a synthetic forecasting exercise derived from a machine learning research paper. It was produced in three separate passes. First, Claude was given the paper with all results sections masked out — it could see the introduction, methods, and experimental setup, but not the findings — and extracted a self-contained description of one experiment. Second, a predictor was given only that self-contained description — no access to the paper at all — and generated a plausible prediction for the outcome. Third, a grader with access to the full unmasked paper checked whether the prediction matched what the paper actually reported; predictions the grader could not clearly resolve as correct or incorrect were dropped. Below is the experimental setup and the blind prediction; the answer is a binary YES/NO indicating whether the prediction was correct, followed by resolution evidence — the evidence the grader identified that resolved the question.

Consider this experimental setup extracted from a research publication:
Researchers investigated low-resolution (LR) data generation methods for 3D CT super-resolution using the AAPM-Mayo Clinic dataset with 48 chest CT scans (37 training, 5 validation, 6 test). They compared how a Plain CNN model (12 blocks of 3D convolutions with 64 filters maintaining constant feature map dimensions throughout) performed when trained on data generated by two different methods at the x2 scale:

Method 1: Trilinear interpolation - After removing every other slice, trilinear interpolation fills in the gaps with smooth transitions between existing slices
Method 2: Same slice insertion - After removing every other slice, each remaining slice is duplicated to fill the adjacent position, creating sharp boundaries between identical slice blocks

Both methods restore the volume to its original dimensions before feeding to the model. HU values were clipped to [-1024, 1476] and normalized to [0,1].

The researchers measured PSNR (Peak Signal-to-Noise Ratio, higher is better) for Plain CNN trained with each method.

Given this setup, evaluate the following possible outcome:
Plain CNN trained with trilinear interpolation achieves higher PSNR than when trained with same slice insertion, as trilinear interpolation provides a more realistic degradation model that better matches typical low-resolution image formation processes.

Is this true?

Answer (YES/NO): YES